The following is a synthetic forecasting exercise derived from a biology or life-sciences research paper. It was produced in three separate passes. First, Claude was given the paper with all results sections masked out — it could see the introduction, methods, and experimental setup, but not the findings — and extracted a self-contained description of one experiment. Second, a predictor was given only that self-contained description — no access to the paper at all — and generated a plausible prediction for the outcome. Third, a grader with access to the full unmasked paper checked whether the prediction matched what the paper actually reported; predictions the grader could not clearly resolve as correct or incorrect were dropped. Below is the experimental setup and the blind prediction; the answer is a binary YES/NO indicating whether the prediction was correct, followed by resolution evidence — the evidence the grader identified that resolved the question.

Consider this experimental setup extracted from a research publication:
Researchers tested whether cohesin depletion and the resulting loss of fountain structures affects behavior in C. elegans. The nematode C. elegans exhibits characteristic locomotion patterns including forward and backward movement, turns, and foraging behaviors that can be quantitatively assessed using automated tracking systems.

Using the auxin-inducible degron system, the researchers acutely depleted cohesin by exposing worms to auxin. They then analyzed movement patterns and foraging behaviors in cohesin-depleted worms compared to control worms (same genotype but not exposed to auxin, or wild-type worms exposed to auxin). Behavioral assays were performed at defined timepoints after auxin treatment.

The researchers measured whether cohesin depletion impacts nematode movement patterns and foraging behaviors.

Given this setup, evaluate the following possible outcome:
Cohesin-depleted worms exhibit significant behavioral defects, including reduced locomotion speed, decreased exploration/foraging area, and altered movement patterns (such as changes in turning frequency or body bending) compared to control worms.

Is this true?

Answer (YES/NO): YES